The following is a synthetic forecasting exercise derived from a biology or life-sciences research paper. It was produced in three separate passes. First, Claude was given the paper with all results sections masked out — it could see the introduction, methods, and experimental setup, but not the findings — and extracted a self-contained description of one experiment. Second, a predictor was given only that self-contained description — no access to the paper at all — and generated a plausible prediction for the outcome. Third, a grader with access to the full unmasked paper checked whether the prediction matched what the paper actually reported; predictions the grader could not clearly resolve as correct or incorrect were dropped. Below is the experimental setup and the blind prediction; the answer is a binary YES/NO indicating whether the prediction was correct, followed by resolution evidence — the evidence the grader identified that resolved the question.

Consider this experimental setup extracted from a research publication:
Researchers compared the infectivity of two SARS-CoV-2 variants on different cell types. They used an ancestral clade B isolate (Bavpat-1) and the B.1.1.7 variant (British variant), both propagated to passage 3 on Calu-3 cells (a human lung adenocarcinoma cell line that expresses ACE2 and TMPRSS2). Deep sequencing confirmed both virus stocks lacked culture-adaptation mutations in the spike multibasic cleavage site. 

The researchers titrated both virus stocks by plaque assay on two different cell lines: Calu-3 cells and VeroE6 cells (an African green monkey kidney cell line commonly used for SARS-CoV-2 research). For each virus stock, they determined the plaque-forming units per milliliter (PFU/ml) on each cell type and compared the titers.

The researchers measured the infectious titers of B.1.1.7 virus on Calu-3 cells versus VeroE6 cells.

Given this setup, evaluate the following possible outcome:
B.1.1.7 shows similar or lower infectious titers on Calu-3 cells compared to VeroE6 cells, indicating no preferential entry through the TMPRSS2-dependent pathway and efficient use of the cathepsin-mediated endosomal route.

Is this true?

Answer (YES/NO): NO